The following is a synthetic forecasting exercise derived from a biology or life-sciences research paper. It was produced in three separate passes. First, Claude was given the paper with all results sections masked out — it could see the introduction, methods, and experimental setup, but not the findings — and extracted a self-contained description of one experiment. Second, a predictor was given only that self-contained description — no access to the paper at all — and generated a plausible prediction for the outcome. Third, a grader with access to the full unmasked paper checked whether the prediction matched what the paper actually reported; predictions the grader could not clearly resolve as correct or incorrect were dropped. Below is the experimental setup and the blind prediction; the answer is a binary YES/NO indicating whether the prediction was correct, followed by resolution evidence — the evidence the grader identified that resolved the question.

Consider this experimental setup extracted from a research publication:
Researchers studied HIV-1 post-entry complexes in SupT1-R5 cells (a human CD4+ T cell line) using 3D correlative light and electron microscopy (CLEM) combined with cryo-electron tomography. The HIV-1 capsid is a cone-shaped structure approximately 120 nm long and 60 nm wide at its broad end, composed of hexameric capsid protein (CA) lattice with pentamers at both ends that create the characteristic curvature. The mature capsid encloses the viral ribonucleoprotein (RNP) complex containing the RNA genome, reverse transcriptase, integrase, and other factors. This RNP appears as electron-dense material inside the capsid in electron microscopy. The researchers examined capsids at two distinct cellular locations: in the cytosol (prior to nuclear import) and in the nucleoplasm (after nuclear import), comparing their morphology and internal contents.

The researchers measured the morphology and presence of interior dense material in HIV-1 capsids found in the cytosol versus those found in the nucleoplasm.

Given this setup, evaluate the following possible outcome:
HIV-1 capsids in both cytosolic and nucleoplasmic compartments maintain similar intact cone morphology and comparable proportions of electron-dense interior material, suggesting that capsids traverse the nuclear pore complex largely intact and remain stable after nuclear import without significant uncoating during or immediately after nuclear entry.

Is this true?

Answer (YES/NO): NO